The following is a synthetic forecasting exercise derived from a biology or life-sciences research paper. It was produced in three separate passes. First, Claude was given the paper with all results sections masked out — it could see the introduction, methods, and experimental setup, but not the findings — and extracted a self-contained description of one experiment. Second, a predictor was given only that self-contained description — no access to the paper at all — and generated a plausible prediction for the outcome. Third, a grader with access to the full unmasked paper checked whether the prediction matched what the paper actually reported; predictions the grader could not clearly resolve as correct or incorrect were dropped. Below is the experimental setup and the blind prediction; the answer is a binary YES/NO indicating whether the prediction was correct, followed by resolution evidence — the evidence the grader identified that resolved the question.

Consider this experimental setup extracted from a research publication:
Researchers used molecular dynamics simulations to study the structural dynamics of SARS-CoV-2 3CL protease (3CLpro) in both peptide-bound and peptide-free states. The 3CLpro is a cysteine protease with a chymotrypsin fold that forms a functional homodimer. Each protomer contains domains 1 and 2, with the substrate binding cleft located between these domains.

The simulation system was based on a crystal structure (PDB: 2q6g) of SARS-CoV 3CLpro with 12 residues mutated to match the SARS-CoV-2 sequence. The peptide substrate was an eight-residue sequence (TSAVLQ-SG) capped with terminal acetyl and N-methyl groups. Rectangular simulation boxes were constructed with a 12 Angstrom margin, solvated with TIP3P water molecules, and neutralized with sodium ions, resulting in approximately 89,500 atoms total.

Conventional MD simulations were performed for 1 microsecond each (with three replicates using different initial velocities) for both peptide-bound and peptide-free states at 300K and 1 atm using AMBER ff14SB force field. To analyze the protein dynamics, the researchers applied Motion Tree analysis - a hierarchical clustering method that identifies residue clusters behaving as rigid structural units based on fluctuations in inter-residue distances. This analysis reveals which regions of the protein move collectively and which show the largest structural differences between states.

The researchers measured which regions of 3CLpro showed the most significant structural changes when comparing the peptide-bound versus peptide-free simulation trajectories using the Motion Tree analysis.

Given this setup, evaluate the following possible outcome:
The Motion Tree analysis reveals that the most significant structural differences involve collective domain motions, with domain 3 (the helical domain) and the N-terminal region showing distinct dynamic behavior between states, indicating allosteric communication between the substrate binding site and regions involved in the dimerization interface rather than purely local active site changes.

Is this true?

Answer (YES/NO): NO